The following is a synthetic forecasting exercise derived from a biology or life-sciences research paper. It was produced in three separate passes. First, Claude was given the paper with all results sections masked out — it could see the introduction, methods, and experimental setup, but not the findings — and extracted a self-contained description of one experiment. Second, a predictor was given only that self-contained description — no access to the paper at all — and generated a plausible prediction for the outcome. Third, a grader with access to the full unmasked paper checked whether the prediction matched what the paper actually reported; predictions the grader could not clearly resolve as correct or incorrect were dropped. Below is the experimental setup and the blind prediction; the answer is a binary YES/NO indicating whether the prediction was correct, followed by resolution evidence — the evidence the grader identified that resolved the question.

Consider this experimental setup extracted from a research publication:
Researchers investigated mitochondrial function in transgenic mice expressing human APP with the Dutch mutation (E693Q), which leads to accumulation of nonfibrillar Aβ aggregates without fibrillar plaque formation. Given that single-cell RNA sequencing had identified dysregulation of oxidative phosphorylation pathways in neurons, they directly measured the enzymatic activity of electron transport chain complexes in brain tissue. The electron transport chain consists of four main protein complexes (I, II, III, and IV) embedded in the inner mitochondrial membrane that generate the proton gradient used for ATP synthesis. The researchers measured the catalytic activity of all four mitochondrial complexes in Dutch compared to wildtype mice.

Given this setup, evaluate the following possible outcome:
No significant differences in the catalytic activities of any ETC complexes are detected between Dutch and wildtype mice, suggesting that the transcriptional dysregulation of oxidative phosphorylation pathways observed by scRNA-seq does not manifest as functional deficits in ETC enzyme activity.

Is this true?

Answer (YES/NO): NO